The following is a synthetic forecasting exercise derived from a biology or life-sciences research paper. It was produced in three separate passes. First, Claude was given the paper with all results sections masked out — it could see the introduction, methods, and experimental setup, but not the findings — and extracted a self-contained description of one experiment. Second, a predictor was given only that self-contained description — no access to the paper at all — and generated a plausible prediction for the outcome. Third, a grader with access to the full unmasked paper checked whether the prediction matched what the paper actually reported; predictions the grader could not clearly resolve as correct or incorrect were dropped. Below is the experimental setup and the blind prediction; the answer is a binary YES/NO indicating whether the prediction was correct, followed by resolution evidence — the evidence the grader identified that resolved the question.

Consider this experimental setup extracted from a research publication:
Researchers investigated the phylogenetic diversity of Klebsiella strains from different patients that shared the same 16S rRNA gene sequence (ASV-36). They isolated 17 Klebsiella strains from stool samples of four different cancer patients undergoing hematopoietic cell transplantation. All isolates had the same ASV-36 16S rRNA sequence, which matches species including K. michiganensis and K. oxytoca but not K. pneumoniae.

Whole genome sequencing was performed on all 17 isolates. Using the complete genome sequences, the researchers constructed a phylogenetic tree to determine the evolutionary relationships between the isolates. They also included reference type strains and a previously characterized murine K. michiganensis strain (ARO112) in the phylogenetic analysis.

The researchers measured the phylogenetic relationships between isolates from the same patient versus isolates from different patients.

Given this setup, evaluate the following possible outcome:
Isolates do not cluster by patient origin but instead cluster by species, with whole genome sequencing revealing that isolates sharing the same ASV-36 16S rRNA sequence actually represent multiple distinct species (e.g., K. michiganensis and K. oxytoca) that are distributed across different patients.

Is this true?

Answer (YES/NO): NO